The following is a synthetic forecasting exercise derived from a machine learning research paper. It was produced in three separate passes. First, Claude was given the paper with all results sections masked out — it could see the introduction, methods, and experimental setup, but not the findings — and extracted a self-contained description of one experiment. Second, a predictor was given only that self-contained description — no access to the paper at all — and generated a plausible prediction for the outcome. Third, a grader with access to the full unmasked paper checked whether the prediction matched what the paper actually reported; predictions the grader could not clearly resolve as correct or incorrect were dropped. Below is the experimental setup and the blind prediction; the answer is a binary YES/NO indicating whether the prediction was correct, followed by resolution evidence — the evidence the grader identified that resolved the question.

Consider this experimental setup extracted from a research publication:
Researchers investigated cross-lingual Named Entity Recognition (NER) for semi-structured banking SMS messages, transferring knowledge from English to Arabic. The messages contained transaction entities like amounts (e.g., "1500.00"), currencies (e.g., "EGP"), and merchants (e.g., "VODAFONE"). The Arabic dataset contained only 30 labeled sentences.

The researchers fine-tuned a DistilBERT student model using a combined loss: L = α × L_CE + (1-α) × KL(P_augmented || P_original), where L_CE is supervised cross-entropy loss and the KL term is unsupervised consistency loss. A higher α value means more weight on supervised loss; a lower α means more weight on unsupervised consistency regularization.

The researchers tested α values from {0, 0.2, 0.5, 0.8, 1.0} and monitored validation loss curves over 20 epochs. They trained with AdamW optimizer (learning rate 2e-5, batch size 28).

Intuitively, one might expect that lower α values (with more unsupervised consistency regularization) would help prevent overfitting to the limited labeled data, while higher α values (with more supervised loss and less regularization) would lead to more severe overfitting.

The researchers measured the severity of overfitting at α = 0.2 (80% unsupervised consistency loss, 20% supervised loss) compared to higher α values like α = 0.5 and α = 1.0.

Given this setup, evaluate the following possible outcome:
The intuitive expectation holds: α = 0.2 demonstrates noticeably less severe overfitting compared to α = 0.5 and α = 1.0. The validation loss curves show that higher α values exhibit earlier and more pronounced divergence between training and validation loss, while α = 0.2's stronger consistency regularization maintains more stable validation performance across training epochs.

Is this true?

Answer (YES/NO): NO